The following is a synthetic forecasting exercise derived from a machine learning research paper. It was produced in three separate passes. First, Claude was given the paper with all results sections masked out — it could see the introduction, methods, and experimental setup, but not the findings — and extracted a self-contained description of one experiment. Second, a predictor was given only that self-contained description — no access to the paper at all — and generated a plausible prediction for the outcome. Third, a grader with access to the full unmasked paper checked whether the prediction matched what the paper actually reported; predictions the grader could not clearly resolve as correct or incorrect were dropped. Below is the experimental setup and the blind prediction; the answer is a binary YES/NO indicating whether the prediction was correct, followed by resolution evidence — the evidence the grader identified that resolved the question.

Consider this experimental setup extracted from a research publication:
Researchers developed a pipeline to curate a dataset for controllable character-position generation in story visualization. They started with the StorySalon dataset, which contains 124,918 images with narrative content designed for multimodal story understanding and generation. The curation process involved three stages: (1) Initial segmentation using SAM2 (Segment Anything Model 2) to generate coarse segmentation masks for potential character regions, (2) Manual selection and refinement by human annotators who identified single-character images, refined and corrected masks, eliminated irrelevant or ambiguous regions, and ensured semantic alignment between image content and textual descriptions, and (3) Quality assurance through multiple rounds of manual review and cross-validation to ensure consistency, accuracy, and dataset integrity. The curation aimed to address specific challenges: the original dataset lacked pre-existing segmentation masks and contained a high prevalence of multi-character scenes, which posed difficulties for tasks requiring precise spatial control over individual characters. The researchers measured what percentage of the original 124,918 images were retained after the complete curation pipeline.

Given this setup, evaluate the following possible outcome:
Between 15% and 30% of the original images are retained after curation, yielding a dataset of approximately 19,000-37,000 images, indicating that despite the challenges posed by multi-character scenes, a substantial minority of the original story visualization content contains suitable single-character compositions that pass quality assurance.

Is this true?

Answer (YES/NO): NO